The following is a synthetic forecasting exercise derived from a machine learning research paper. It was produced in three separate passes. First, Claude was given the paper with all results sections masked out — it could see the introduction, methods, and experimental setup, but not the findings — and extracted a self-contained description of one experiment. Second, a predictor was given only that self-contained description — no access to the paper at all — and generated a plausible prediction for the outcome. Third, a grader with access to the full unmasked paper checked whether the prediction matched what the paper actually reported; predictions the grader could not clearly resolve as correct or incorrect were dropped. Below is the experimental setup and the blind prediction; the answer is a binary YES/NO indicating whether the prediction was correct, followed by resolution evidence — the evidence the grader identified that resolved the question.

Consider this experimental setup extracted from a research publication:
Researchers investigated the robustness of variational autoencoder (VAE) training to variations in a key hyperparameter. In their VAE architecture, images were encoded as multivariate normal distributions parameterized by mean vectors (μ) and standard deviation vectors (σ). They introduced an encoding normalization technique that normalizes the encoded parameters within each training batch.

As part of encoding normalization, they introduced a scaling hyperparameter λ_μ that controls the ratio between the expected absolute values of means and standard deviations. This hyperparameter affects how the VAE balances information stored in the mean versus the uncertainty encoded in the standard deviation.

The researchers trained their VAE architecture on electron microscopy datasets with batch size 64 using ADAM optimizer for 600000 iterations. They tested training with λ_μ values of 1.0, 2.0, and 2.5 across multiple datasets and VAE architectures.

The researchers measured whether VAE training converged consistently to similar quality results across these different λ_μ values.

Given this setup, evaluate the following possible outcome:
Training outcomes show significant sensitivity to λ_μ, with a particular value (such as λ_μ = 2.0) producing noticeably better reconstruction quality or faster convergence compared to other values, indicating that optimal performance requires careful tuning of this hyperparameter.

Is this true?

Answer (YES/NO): NO